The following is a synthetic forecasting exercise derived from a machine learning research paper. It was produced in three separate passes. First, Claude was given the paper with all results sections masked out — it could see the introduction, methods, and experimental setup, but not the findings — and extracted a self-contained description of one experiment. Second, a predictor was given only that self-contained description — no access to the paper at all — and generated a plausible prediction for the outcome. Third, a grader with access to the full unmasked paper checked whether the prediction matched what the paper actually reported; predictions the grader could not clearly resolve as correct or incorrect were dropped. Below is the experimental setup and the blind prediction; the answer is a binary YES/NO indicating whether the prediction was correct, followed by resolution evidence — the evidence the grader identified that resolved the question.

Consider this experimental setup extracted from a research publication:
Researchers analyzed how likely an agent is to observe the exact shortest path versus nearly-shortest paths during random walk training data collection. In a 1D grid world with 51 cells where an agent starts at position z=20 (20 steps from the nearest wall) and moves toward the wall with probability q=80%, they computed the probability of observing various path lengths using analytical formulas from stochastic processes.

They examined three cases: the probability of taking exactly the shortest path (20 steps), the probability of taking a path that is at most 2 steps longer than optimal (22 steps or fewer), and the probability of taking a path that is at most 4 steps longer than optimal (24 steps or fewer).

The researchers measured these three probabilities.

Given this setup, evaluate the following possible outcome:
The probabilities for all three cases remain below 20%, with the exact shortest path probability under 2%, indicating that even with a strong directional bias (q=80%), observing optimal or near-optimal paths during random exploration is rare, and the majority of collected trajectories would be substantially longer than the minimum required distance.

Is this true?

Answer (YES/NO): NO